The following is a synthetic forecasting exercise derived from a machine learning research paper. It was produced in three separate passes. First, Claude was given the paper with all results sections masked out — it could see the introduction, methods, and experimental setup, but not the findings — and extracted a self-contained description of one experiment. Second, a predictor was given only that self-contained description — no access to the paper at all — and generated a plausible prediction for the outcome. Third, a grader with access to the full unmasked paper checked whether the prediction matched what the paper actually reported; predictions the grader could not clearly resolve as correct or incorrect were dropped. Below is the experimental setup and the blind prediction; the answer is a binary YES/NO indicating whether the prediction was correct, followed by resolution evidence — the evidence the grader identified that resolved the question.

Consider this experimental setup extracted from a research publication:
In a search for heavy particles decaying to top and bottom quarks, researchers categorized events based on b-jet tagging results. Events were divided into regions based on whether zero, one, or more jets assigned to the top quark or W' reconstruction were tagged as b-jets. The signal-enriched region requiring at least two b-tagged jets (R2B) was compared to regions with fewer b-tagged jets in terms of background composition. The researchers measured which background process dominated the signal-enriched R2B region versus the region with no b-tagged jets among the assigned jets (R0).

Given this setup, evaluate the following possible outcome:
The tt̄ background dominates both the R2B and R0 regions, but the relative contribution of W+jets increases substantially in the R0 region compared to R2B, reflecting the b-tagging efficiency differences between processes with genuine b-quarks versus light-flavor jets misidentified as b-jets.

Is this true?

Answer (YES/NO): NO